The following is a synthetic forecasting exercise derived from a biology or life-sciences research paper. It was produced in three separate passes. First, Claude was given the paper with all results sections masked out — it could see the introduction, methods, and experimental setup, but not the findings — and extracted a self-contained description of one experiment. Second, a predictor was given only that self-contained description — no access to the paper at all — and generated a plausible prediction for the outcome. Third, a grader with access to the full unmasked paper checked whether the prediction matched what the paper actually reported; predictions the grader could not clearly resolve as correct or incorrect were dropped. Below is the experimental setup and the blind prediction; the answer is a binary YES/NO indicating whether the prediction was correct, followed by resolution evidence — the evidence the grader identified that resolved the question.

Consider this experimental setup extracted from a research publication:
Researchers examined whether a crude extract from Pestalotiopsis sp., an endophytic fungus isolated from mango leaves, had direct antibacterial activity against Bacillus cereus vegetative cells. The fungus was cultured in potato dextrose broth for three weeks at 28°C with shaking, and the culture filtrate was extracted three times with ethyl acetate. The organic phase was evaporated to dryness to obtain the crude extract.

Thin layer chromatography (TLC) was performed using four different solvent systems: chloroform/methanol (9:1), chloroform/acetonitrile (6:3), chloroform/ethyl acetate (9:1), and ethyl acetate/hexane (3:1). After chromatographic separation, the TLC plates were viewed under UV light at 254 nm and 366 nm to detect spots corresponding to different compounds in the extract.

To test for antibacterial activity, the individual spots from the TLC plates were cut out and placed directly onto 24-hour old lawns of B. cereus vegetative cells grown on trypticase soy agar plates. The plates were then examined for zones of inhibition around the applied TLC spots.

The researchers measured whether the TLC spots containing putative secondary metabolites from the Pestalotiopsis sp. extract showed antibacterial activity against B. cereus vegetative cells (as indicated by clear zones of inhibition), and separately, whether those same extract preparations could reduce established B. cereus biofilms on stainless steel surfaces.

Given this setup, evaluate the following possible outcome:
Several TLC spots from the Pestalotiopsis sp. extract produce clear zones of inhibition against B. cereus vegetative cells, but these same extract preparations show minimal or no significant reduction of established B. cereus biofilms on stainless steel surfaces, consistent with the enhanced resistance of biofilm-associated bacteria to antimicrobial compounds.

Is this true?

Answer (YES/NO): NO